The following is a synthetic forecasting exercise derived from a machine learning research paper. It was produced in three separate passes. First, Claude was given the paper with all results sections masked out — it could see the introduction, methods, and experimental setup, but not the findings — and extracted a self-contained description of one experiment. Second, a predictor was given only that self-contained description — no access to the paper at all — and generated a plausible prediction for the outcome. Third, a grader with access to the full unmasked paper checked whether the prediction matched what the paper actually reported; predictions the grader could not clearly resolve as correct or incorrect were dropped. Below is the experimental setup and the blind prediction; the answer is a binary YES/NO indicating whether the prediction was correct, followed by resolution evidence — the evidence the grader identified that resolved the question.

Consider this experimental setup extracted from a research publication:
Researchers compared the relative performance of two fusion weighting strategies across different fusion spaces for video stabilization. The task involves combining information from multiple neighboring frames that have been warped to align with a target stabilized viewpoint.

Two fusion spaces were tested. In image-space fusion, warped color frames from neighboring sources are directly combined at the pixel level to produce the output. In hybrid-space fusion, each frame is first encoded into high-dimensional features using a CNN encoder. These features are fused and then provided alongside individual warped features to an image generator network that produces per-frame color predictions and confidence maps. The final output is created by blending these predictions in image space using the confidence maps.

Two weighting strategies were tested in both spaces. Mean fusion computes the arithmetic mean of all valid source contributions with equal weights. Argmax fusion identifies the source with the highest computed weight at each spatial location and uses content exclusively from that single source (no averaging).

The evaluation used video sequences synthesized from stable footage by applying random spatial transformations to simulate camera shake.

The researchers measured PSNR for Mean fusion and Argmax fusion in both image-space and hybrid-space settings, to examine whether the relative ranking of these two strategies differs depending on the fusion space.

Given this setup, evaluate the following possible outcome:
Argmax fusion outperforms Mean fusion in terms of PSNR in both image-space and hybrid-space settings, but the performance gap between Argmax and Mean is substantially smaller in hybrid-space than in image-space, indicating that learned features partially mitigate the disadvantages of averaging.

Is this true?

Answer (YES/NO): YES